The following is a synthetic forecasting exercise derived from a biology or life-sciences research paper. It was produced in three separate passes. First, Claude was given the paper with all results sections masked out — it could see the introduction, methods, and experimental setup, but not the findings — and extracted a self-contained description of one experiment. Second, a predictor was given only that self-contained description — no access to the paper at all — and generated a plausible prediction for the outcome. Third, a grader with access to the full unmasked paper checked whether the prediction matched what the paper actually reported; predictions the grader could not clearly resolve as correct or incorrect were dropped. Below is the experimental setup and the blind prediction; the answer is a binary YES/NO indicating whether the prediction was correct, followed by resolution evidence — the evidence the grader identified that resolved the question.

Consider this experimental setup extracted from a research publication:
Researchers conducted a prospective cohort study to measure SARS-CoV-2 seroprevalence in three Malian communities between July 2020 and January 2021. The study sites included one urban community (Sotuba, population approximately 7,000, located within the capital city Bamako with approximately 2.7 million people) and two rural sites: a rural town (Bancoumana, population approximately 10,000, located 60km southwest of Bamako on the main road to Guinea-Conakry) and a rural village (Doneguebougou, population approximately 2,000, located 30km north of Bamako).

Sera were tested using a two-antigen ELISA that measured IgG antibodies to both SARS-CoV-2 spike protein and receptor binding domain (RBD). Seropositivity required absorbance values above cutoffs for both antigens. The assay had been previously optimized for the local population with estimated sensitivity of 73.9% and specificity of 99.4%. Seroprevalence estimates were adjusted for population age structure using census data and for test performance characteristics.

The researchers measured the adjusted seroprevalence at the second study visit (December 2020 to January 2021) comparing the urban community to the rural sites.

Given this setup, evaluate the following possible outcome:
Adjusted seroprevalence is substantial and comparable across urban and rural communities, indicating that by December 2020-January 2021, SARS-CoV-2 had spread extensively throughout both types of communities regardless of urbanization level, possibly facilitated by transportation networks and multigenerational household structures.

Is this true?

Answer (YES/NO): NO